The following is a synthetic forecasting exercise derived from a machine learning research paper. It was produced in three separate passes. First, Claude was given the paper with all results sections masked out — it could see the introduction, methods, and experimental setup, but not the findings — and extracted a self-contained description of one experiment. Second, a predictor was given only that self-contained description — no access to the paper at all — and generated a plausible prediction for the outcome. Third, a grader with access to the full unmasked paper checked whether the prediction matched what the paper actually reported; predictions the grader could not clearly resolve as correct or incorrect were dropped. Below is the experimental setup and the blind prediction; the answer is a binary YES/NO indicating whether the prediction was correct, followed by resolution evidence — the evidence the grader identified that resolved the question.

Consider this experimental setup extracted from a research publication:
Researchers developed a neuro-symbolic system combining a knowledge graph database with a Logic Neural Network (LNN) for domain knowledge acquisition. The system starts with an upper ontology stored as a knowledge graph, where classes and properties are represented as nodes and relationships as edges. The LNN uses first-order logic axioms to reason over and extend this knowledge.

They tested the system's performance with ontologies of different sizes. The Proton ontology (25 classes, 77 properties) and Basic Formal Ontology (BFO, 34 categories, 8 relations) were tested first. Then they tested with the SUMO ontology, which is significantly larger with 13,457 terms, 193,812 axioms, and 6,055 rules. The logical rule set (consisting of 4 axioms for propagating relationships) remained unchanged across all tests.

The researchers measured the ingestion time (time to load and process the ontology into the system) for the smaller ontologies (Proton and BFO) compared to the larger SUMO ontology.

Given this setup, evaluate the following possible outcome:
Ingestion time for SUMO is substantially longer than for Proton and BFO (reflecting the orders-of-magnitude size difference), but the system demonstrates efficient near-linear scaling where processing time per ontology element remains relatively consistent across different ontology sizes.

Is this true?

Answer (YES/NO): NO